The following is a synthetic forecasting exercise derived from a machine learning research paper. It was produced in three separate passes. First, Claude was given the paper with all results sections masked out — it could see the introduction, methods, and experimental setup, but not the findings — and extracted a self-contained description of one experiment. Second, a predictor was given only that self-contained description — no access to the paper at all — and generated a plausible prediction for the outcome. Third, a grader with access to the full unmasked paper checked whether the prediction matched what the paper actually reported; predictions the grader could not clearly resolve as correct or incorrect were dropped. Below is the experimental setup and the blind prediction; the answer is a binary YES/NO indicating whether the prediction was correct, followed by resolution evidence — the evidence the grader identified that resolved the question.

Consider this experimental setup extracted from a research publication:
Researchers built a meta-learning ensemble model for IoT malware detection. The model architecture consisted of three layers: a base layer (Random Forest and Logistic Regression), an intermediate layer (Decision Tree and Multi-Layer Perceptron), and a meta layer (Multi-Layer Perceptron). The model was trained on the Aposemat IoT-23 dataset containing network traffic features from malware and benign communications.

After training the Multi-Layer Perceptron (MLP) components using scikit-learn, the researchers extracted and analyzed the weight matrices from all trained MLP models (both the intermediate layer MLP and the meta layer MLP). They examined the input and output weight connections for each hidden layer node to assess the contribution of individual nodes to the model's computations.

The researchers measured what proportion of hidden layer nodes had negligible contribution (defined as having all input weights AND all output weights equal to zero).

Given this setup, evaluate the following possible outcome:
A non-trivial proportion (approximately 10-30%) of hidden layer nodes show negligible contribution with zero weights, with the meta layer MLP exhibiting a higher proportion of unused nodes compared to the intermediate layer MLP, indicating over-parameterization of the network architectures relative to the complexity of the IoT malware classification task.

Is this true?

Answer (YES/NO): NO